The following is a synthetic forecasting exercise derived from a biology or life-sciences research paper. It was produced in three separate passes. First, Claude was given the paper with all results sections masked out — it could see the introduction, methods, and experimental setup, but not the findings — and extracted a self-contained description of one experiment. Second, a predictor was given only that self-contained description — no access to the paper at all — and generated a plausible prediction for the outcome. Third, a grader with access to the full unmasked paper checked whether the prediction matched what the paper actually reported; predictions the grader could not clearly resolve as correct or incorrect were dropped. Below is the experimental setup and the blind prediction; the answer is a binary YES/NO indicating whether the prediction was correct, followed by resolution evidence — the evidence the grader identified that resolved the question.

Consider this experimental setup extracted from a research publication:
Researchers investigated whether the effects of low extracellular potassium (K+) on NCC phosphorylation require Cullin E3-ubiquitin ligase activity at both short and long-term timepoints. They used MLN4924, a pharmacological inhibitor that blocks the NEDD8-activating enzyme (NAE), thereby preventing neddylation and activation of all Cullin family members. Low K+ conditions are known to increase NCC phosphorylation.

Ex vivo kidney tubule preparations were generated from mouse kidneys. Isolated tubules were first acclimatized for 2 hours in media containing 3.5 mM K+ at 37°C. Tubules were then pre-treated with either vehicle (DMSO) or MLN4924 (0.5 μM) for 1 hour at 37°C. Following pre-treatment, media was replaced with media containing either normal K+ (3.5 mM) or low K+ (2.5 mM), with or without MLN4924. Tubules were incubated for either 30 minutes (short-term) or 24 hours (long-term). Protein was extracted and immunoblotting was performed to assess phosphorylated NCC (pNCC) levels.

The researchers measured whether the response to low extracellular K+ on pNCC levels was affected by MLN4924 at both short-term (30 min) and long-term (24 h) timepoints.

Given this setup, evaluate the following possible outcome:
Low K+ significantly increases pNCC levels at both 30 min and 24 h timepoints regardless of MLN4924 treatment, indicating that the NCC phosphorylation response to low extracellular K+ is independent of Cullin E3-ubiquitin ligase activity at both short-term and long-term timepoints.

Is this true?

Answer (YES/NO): NO